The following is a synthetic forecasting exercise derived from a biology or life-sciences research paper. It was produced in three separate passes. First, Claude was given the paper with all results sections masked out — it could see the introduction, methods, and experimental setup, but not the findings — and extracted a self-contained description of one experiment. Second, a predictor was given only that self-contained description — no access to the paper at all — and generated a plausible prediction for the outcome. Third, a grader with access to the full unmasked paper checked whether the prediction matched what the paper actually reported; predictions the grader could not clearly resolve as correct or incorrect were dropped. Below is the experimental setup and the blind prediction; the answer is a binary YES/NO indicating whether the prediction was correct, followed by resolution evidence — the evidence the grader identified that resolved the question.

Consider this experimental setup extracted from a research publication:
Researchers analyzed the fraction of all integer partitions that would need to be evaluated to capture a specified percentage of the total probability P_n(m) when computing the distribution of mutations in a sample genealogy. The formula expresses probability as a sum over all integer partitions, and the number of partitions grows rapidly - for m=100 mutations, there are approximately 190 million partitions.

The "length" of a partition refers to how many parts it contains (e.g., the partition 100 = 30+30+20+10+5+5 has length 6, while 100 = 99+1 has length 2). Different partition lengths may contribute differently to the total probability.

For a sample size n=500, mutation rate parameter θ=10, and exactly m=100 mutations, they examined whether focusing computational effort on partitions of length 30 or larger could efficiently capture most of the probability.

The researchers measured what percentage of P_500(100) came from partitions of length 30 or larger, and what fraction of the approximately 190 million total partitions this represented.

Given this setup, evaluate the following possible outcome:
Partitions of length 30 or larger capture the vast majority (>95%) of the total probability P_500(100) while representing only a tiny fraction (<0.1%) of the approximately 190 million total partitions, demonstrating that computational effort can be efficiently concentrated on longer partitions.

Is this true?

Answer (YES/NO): NO